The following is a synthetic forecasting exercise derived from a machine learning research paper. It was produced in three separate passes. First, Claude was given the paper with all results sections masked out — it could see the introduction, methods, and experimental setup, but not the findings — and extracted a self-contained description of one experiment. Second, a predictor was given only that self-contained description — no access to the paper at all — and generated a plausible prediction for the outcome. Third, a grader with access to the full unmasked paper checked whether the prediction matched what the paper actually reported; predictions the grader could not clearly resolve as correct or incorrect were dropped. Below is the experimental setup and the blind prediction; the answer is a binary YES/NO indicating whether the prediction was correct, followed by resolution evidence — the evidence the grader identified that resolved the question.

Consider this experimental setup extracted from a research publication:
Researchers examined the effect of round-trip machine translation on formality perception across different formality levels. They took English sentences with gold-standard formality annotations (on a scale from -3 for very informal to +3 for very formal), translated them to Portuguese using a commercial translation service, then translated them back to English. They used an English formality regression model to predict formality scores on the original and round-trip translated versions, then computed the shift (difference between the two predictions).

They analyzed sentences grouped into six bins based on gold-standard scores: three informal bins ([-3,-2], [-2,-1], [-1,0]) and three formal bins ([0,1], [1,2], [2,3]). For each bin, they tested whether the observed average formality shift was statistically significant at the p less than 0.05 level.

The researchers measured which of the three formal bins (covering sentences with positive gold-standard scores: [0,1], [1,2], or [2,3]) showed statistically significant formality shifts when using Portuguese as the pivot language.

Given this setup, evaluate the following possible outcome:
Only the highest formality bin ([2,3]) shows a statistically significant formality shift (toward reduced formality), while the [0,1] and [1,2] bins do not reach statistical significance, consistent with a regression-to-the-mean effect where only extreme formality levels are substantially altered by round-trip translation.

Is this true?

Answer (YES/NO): NO